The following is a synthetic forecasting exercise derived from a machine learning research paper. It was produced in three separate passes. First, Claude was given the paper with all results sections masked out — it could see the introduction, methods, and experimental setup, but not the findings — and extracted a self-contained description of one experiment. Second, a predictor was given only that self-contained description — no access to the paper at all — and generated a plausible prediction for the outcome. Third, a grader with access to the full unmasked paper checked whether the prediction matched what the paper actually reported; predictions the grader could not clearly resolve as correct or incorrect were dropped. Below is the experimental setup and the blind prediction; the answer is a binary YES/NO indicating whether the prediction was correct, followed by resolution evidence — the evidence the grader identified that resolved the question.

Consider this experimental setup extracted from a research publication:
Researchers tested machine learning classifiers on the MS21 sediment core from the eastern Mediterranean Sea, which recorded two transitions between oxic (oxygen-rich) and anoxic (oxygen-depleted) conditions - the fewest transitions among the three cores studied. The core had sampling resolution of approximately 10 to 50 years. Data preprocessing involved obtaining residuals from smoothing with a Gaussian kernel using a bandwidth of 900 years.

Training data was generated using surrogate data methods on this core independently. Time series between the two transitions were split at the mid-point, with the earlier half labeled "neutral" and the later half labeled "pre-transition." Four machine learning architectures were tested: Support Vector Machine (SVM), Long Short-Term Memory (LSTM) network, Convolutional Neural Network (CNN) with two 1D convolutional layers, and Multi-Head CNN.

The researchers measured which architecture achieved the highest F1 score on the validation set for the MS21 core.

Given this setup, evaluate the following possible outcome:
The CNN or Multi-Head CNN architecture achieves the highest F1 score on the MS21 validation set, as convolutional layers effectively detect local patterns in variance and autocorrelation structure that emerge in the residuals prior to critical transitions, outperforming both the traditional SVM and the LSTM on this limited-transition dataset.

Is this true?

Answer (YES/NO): YES